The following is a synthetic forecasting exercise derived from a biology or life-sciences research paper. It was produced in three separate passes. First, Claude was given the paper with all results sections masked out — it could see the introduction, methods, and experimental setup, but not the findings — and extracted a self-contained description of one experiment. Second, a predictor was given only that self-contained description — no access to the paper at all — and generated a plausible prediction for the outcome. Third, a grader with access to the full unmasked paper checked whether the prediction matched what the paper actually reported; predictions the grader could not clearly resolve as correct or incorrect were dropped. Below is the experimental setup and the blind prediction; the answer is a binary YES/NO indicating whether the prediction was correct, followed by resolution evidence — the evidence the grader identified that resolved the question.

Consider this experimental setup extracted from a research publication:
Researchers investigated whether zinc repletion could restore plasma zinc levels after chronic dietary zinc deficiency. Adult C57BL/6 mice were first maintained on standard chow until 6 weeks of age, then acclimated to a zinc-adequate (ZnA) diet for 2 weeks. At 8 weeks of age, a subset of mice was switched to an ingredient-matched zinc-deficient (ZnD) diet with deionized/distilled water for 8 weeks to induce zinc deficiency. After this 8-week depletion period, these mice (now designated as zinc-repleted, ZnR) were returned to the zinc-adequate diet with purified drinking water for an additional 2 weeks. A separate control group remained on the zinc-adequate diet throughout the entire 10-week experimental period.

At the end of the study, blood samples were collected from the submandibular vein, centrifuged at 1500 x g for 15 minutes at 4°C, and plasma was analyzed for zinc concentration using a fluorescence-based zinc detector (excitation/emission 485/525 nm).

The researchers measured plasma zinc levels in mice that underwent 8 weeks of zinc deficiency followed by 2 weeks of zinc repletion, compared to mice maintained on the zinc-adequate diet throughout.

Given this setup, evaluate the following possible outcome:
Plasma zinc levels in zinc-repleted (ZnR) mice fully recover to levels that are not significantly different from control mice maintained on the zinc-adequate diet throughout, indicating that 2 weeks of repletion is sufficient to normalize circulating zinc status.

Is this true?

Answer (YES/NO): YES